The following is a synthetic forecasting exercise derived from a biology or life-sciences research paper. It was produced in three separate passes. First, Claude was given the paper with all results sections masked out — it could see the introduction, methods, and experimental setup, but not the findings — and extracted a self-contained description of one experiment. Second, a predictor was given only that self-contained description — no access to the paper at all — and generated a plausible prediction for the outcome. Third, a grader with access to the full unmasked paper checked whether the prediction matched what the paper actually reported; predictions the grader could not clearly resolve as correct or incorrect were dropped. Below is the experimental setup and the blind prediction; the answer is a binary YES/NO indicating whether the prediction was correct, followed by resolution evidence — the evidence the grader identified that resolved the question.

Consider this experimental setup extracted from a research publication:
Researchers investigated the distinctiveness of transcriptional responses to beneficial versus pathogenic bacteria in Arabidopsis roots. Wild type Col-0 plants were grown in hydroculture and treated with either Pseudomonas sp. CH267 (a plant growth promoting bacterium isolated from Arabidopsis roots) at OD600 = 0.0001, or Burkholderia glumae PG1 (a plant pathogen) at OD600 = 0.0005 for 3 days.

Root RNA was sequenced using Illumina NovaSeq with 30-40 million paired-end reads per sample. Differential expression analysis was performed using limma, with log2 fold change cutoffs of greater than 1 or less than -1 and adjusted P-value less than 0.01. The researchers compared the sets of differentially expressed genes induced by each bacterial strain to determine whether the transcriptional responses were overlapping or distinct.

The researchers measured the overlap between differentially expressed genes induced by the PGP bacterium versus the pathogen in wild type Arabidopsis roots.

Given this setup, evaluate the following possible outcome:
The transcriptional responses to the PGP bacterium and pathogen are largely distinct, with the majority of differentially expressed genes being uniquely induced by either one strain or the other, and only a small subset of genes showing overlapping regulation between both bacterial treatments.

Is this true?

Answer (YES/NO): NO